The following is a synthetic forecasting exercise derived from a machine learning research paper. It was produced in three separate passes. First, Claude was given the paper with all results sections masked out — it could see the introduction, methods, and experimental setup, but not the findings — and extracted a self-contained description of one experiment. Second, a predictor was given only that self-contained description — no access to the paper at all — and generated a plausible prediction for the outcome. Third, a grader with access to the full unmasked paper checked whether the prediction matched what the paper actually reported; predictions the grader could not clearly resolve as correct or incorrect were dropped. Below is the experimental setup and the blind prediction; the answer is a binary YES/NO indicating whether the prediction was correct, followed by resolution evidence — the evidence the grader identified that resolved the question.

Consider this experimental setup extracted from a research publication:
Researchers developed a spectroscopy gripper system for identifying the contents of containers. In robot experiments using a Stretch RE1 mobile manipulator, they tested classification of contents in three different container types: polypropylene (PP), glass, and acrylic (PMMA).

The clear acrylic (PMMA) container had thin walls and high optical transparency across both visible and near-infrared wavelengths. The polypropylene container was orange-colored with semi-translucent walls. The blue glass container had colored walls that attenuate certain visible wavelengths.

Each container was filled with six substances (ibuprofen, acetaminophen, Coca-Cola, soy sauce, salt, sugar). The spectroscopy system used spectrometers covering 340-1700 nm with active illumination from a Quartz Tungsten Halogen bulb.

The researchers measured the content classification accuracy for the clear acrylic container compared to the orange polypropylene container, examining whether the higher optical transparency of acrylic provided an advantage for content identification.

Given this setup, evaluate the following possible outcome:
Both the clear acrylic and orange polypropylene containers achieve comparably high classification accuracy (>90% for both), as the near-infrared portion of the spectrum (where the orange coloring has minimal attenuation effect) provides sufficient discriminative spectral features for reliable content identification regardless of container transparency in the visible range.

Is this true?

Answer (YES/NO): NO